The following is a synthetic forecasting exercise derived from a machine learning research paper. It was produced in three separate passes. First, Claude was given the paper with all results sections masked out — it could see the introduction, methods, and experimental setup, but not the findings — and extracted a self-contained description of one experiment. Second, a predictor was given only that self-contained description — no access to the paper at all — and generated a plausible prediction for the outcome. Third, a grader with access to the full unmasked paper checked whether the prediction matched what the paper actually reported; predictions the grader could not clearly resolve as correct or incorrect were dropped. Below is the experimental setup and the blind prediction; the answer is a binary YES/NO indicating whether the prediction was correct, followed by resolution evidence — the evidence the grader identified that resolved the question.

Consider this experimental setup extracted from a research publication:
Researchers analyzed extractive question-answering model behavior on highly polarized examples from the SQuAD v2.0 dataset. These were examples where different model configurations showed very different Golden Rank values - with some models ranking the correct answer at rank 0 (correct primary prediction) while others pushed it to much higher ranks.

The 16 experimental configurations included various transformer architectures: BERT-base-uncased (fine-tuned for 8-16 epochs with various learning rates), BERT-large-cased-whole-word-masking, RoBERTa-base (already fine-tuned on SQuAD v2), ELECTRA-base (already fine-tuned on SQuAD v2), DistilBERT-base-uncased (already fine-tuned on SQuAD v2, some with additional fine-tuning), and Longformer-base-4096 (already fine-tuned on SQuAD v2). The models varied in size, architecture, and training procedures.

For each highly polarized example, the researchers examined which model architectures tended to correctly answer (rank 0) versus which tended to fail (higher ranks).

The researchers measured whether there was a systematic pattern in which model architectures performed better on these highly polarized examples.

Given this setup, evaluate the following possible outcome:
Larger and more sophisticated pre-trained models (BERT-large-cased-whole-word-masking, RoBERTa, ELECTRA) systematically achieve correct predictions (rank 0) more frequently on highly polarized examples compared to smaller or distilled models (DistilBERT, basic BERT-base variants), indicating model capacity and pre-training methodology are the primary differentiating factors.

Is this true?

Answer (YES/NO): YES